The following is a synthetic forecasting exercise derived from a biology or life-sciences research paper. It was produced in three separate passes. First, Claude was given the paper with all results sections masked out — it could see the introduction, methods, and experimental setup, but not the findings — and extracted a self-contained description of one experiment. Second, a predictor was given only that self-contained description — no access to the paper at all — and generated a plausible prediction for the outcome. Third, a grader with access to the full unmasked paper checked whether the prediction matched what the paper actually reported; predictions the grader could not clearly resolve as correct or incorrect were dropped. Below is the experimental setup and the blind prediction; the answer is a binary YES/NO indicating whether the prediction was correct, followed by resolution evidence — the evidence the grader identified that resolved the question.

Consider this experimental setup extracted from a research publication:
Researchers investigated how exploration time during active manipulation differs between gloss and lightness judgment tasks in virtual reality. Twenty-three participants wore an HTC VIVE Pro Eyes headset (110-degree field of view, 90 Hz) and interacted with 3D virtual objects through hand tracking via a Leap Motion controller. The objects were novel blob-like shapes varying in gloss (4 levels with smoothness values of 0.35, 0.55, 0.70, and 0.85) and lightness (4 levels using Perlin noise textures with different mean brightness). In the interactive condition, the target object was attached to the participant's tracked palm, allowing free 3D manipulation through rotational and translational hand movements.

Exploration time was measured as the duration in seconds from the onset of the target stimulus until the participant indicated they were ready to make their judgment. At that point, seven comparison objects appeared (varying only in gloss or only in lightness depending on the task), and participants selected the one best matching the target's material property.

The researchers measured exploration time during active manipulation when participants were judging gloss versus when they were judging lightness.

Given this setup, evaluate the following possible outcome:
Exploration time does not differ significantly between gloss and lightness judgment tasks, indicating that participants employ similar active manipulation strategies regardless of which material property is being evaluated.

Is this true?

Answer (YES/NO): NO